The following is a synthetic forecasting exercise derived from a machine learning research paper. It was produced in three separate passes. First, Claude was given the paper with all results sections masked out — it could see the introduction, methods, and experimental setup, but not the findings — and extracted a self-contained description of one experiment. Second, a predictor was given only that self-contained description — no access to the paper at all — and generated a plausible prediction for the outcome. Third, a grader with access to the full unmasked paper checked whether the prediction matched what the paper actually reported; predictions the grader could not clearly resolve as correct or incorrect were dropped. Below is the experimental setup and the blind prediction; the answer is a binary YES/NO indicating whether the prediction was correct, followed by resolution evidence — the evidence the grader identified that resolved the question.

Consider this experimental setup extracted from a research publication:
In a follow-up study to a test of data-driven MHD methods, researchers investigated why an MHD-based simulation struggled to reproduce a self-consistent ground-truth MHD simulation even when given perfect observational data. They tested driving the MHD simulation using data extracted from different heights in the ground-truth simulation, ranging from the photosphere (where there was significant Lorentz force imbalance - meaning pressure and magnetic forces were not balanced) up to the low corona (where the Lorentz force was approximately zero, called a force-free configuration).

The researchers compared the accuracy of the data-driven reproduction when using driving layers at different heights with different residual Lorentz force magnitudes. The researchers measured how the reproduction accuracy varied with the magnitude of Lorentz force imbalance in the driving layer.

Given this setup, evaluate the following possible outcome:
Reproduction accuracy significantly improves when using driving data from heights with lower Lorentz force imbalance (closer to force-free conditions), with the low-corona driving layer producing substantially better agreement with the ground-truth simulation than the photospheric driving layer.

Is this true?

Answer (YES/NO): YES